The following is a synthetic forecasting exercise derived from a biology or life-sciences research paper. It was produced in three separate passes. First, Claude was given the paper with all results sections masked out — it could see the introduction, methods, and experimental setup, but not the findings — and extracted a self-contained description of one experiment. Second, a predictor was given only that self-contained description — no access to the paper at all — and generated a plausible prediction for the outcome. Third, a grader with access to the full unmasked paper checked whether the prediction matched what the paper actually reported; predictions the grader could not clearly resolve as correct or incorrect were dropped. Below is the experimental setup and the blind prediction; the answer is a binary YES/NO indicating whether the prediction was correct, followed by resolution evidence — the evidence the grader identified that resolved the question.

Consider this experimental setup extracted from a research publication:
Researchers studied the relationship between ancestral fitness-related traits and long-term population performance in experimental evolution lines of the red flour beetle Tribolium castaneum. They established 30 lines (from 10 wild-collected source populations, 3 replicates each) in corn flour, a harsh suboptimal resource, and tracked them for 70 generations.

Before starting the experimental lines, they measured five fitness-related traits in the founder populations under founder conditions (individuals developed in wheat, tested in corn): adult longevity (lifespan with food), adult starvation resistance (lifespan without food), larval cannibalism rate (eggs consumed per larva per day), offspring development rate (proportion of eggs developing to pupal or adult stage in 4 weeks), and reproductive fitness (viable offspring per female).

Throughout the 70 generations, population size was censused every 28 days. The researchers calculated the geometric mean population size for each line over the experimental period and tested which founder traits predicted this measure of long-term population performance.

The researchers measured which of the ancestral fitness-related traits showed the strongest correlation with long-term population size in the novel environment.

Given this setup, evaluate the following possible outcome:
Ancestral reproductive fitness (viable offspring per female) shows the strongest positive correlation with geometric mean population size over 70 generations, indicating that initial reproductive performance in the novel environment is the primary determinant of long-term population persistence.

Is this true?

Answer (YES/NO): NO